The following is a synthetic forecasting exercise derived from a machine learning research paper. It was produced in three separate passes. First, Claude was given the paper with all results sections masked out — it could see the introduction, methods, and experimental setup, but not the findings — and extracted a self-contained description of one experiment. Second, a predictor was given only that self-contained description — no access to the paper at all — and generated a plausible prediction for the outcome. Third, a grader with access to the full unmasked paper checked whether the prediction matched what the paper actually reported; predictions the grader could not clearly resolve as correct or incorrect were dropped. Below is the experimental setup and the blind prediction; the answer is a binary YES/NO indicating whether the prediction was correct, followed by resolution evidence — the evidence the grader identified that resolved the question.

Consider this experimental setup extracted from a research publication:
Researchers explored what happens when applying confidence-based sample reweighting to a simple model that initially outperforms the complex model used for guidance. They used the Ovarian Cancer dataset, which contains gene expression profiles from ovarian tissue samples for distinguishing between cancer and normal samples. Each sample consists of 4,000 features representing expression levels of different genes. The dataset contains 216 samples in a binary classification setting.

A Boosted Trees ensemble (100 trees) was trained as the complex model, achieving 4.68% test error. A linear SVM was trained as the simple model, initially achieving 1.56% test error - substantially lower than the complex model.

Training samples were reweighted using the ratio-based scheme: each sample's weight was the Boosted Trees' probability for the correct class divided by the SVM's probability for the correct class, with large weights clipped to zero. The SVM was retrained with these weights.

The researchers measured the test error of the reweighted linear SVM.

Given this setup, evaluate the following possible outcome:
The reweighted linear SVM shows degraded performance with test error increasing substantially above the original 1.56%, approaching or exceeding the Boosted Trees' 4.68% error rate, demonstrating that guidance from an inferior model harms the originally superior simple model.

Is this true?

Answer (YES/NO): NO